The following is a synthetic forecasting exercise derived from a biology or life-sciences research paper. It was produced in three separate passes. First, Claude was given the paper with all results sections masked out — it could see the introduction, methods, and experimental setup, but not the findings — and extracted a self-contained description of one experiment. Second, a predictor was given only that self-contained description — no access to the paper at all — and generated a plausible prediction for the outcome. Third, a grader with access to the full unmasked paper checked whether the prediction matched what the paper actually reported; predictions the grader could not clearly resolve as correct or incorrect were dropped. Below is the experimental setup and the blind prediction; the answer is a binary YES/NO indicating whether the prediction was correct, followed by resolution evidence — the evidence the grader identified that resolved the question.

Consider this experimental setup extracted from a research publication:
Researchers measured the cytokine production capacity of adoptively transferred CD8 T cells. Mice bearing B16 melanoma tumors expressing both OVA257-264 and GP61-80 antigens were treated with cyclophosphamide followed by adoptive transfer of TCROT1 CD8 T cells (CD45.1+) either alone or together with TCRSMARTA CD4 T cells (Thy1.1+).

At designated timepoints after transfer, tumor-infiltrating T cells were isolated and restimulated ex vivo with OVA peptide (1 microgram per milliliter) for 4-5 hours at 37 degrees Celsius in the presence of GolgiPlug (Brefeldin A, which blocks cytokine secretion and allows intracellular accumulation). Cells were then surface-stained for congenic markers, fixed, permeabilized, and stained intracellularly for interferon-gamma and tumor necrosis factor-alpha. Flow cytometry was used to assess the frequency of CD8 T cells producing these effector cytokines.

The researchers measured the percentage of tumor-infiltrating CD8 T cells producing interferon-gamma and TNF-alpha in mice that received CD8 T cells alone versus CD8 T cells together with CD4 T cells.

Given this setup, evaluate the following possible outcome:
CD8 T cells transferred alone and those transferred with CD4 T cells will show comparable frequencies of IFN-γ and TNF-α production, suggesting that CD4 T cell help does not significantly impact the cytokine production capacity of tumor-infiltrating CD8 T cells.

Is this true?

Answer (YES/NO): NO